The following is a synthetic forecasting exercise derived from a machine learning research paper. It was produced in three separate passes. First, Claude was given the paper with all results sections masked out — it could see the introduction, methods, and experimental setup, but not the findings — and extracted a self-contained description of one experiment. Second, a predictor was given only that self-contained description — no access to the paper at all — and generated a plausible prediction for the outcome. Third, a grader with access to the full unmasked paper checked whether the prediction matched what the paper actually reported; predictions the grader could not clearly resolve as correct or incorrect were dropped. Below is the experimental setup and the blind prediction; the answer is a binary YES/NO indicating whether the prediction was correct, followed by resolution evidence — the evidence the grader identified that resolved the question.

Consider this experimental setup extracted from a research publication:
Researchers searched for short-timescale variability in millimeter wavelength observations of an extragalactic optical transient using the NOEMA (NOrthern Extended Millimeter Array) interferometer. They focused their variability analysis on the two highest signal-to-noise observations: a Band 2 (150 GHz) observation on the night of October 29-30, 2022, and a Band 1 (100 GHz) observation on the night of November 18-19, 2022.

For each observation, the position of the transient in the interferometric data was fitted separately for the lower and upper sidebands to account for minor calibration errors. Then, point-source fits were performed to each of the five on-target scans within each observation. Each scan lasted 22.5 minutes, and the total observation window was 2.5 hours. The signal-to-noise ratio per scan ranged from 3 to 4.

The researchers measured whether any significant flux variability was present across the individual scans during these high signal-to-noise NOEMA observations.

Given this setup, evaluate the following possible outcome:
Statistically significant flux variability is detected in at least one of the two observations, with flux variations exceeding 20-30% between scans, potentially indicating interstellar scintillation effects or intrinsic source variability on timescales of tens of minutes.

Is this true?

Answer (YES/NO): NO